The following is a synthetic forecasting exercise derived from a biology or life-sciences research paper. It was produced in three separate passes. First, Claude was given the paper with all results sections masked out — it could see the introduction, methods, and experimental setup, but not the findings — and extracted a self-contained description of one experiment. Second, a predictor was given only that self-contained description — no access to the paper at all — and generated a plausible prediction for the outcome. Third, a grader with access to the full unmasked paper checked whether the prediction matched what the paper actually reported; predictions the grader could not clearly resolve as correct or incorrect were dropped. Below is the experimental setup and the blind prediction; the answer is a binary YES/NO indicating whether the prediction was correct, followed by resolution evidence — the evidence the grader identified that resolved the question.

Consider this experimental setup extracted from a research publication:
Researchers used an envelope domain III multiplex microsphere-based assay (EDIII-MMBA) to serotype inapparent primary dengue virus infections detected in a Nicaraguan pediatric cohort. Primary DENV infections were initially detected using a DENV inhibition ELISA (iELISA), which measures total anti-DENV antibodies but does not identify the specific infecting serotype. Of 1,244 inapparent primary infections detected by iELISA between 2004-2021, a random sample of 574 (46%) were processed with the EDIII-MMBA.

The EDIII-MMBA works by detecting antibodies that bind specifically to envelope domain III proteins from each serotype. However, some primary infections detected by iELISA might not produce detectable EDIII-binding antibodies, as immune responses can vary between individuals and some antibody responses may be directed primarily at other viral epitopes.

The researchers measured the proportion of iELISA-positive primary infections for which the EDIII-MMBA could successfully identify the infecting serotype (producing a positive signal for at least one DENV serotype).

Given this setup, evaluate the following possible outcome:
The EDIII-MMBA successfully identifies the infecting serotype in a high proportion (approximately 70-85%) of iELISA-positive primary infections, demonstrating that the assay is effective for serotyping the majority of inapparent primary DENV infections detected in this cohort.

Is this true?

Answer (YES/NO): YES